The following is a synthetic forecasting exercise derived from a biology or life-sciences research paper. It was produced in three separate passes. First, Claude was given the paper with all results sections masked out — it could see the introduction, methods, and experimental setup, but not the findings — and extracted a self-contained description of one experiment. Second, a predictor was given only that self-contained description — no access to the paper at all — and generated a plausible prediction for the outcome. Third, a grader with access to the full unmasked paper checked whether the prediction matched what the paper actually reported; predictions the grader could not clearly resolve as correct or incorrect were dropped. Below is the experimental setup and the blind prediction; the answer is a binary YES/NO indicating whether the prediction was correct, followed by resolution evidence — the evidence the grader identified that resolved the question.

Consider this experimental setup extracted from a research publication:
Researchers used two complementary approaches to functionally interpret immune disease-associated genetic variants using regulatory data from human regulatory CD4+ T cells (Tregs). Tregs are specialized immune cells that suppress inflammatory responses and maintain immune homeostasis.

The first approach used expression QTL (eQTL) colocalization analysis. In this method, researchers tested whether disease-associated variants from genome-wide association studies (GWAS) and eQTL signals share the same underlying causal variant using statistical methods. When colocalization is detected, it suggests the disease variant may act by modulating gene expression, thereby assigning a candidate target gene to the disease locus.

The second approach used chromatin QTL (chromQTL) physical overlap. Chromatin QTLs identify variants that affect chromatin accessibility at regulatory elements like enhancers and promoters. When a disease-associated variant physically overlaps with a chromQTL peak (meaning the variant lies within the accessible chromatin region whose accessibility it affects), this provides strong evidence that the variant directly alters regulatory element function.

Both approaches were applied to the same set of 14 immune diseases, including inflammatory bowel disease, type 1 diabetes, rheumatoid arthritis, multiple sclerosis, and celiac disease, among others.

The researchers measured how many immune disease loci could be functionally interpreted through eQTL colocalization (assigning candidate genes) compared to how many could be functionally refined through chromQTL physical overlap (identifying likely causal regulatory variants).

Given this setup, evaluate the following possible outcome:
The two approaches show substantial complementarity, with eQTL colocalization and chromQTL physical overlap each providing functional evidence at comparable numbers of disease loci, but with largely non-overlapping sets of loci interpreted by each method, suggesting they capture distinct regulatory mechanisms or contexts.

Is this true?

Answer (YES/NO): YES